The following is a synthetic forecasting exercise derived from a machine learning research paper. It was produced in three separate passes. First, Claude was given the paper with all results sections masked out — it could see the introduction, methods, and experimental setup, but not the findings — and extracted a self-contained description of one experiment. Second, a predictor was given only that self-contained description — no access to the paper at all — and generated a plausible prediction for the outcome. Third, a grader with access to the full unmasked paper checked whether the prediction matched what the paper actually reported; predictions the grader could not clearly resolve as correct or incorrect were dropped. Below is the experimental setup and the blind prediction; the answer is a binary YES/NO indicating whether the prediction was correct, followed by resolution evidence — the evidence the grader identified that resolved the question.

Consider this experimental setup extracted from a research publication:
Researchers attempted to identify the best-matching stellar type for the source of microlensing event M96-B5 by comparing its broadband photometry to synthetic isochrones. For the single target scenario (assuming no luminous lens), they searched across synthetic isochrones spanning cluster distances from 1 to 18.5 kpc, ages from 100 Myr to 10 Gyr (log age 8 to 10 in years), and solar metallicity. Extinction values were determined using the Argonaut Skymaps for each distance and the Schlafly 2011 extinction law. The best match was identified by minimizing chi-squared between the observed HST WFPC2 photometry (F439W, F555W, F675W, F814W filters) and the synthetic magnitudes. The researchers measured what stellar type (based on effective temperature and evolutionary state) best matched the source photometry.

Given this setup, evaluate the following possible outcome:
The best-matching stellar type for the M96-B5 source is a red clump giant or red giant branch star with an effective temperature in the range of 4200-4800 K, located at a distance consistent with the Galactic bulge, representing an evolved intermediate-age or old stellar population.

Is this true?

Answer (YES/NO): NO